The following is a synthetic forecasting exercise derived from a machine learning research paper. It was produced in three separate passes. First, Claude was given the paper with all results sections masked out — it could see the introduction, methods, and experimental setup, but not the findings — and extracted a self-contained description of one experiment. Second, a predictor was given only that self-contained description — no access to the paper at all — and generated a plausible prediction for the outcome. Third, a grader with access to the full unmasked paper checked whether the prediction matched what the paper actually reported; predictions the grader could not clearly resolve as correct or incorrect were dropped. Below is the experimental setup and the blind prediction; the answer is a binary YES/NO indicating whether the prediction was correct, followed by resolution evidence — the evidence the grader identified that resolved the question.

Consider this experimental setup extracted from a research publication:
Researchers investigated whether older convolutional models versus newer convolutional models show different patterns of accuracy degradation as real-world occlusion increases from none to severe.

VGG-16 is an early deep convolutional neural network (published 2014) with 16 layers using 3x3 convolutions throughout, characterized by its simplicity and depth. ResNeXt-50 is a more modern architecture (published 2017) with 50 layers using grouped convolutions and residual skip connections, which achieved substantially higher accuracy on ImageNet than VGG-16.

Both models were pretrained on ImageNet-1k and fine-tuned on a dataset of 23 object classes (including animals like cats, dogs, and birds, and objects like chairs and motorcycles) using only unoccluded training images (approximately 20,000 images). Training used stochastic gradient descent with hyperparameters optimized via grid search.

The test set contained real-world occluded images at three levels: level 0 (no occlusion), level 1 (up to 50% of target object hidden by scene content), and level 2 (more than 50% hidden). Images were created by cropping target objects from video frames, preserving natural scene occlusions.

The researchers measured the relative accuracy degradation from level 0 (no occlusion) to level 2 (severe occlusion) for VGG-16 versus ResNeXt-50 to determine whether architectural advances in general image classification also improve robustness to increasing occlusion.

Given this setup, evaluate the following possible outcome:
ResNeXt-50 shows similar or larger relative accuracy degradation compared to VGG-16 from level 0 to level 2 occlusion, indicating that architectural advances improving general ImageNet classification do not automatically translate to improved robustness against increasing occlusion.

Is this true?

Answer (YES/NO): YES